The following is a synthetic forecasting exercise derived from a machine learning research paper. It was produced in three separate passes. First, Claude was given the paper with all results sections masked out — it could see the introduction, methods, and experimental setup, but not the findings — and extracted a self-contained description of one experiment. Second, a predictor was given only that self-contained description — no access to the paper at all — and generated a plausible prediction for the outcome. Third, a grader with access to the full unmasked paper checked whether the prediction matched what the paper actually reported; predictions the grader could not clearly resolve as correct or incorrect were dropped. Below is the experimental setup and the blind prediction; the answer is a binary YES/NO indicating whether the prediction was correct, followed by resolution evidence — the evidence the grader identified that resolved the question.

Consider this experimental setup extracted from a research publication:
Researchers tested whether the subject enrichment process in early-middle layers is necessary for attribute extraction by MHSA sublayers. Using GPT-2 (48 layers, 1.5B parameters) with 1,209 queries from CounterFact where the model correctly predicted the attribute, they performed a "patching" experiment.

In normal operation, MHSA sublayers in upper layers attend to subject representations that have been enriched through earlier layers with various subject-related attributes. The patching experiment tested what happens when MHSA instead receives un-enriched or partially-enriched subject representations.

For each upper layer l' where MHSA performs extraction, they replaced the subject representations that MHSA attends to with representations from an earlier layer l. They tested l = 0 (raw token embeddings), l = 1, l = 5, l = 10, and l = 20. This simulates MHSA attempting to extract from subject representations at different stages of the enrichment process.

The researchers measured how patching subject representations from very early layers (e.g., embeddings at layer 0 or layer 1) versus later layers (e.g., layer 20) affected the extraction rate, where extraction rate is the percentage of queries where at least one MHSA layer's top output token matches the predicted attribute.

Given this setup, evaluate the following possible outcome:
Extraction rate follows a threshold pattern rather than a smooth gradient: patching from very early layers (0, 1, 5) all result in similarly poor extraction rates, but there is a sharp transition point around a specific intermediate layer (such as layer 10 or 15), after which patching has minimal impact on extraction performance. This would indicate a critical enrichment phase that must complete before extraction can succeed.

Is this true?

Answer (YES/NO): NO